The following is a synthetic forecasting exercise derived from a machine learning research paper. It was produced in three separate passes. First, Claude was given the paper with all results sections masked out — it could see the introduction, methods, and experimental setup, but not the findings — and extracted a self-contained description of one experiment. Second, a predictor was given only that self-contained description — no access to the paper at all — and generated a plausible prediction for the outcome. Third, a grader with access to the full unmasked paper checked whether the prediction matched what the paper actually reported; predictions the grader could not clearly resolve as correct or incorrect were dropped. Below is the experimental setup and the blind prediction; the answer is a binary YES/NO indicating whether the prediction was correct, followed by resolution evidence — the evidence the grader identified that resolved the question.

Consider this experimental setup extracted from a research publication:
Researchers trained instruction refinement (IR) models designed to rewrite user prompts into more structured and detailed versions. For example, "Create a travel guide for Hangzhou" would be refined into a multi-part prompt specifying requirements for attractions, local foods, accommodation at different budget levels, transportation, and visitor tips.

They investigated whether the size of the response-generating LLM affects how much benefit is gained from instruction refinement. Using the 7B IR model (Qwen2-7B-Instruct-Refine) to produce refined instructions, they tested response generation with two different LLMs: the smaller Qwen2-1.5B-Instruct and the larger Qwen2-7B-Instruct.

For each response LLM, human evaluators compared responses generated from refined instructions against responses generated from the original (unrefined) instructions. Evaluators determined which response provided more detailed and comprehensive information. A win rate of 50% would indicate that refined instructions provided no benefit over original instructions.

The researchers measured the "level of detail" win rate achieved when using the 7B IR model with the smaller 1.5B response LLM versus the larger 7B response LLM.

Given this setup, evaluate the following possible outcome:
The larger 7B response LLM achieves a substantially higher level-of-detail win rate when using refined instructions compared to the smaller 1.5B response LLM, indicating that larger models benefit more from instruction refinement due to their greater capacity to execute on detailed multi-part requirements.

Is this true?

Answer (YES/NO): NO